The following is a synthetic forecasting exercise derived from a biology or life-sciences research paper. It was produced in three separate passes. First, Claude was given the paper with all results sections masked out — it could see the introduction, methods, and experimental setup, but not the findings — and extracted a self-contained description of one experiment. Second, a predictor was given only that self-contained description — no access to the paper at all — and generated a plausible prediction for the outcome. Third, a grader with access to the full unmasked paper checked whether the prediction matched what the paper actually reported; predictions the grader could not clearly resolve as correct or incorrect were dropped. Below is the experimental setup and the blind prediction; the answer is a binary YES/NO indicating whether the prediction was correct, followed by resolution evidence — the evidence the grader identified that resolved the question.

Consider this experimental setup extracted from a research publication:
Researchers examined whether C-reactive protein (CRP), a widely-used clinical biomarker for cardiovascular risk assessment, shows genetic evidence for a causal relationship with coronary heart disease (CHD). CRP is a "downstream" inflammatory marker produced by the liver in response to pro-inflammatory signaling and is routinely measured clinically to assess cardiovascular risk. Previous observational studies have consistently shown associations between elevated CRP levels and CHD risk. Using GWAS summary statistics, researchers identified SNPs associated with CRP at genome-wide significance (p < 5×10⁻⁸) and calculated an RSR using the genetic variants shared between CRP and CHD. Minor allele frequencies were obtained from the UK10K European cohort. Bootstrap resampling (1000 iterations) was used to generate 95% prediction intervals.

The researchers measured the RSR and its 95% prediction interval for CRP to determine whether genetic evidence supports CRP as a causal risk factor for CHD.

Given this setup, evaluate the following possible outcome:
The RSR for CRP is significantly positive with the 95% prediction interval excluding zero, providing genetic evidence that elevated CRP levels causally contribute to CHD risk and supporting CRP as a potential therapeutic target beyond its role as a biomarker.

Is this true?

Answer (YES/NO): NO